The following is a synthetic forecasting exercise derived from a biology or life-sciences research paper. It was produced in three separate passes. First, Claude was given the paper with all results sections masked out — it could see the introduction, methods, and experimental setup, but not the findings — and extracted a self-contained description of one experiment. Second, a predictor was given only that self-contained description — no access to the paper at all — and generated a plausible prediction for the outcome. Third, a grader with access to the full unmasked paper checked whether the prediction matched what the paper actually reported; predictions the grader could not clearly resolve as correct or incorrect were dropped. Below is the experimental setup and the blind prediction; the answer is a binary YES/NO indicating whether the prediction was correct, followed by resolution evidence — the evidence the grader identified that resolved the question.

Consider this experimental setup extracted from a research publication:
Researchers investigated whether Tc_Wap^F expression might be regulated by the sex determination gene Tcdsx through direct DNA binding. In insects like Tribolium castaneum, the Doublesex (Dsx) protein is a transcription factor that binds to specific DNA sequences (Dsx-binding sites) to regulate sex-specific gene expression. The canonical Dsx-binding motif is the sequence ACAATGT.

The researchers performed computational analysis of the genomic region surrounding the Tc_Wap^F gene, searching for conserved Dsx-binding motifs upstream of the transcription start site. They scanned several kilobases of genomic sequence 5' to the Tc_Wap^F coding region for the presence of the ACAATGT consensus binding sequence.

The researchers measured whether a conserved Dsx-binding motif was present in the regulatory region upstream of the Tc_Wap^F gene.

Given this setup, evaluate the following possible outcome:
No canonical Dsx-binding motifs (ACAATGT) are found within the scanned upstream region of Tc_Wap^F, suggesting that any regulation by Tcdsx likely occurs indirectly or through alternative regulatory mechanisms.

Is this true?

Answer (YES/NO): NO